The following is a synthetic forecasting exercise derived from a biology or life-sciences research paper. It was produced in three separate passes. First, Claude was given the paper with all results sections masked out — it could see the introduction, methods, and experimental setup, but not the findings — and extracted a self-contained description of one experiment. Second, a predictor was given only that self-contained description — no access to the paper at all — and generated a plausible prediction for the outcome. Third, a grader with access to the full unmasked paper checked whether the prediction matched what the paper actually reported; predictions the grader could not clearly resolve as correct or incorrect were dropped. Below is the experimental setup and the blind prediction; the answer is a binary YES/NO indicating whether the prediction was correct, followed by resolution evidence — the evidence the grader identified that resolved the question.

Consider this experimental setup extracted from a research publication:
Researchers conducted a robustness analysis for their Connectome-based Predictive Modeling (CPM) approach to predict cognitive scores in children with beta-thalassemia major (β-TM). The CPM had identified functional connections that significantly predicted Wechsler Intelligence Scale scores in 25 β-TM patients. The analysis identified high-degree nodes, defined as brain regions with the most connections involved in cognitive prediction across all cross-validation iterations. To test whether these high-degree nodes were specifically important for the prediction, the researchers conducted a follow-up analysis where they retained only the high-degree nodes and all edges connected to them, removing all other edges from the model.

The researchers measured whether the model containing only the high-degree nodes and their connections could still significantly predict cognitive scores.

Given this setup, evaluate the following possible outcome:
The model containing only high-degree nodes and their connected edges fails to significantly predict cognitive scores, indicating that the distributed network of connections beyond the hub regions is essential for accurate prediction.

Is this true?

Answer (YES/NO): NO